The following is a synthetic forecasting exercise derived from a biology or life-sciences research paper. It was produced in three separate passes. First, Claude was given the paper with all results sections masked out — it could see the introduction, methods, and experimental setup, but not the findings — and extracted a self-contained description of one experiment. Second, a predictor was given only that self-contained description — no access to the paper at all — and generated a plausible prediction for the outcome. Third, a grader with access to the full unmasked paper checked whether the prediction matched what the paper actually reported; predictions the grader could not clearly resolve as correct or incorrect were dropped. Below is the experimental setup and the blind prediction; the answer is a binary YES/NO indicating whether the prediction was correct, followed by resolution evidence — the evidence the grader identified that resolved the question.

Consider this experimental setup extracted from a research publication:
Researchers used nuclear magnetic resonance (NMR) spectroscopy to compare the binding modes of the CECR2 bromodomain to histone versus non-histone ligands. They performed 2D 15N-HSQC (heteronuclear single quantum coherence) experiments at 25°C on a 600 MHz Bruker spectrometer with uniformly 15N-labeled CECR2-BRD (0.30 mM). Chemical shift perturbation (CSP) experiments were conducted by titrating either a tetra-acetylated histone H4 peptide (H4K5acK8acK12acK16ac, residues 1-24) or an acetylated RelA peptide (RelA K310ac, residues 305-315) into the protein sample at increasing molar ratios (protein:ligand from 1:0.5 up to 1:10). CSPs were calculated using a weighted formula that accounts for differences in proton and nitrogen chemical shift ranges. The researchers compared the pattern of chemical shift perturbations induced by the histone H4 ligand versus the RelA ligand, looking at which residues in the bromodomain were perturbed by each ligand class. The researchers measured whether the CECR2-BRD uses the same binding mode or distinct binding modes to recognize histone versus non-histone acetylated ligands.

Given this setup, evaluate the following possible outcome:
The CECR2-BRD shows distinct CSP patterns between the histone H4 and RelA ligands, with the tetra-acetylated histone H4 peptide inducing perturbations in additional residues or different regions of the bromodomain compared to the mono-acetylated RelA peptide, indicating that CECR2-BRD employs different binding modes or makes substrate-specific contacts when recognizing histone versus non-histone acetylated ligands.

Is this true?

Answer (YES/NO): NO